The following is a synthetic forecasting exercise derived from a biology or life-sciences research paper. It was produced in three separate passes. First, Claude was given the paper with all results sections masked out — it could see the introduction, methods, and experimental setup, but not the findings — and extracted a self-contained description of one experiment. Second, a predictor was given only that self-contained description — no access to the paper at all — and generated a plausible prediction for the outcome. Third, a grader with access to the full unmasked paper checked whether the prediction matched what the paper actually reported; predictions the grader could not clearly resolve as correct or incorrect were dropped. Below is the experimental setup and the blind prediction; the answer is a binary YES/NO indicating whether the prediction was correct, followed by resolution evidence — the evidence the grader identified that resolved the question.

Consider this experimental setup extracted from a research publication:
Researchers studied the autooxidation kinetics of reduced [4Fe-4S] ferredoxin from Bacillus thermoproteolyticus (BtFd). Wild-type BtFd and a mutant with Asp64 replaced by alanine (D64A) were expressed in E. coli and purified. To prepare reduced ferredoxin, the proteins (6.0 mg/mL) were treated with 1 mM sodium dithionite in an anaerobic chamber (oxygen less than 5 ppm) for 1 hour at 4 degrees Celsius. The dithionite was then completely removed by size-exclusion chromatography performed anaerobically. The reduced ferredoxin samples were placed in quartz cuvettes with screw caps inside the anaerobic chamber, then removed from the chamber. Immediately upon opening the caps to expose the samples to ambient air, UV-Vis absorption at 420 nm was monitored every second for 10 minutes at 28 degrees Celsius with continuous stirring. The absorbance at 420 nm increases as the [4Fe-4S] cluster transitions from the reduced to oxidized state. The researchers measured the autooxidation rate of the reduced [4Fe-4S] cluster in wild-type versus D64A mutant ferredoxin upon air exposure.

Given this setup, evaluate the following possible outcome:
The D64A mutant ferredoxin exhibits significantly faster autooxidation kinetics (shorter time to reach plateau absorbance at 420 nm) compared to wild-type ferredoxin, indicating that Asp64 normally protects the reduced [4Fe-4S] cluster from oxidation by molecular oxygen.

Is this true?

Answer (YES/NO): NO